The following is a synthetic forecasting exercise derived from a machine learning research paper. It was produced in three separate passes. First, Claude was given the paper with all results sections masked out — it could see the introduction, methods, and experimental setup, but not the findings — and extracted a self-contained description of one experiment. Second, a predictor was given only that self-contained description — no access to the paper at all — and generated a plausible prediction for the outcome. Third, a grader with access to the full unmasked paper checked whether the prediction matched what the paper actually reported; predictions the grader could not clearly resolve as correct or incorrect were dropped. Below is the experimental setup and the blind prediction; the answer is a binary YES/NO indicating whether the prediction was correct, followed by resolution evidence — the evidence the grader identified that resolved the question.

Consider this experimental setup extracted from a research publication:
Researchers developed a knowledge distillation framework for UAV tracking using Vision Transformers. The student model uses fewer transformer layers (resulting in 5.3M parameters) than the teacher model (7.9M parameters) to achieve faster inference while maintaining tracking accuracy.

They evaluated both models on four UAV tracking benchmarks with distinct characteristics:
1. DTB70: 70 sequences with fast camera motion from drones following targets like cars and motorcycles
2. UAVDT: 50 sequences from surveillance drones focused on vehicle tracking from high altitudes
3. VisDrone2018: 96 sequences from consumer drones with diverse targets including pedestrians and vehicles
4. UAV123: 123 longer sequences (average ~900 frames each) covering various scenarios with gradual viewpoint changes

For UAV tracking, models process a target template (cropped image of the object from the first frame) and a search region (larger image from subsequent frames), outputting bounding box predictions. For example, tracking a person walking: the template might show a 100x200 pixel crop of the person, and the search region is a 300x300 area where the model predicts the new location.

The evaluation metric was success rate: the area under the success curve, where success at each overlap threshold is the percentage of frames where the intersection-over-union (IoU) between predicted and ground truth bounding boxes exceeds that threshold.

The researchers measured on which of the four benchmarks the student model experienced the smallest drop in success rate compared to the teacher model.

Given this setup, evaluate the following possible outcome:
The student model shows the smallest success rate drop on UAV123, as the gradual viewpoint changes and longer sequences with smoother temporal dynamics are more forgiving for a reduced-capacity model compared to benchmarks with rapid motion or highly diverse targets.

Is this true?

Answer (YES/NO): YES